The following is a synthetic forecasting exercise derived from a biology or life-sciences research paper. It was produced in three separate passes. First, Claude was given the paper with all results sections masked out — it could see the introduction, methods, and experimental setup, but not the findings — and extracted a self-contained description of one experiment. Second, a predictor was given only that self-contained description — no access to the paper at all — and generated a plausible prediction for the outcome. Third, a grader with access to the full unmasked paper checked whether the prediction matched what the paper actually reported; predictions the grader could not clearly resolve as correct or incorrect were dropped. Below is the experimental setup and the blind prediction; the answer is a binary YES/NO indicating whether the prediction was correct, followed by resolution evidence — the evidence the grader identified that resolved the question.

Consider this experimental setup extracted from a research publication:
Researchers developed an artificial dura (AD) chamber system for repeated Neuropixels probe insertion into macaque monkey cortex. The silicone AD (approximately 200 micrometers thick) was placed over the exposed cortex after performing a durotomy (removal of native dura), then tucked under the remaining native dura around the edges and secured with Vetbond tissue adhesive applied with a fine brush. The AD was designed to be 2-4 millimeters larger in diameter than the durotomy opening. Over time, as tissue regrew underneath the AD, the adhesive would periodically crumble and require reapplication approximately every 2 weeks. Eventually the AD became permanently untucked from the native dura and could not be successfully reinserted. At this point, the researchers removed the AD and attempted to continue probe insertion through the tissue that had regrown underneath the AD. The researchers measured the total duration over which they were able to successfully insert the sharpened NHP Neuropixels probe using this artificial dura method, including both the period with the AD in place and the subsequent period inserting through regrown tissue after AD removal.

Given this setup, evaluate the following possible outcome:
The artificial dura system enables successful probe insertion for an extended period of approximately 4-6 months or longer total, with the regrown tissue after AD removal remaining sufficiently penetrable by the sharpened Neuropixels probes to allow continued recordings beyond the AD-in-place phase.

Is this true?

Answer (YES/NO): NO